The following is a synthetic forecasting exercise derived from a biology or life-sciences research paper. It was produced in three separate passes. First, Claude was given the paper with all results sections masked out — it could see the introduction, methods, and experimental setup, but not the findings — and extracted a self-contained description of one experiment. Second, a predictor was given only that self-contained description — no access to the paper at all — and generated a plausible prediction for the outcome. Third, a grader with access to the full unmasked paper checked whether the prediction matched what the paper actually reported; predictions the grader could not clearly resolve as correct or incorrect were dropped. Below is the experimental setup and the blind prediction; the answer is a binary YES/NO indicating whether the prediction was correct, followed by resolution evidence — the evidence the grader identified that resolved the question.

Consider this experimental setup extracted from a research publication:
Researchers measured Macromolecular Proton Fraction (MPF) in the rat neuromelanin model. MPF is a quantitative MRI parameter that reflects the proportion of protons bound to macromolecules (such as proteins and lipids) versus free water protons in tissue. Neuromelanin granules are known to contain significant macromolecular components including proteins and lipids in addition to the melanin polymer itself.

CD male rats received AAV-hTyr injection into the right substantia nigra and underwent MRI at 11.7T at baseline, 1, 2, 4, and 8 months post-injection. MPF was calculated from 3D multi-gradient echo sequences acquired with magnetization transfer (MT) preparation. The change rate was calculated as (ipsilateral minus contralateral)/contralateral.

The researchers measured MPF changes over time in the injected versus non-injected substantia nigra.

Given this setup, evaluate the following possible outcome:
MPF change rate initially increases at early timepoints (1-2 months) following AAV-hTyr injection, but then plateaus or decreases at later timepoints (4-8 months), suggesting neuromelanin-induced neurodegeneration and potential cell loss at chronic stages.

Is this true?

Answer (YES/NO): NO